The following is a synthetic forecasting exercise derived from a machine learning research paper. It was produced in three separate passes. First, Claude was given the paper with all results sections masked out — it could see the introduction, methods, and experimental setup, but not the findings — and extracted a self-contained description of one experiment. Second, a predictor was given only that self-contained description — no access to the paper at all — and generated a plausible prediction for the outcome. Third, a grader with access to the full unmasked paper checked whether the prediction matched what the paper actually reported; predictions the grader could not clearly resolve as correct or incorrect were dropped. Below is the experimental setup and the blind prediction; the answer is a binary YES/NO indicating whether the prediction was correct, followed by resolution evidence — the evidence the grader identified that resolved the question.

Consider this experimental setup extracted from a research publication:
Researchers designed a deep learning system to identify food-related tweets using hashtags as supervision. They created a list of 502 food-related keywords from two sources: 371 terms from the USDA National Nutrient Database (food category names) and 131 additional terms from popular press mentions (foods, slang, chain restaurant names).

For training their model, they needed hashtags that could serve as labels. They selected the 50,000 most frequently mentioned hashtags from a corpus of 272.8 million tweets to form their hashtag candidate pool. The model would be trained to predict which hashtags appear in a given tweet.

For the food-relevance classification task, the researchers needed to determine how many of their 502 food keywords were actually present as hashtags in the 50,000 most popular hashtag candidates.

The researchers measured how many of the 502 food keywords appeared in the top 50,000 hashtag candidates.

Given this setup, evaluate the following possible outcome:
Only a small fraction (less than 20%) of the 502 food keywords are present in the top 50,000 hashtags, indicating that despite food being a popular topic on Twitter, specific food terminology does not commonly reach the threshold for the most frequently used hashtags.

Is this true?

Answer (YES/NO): NO